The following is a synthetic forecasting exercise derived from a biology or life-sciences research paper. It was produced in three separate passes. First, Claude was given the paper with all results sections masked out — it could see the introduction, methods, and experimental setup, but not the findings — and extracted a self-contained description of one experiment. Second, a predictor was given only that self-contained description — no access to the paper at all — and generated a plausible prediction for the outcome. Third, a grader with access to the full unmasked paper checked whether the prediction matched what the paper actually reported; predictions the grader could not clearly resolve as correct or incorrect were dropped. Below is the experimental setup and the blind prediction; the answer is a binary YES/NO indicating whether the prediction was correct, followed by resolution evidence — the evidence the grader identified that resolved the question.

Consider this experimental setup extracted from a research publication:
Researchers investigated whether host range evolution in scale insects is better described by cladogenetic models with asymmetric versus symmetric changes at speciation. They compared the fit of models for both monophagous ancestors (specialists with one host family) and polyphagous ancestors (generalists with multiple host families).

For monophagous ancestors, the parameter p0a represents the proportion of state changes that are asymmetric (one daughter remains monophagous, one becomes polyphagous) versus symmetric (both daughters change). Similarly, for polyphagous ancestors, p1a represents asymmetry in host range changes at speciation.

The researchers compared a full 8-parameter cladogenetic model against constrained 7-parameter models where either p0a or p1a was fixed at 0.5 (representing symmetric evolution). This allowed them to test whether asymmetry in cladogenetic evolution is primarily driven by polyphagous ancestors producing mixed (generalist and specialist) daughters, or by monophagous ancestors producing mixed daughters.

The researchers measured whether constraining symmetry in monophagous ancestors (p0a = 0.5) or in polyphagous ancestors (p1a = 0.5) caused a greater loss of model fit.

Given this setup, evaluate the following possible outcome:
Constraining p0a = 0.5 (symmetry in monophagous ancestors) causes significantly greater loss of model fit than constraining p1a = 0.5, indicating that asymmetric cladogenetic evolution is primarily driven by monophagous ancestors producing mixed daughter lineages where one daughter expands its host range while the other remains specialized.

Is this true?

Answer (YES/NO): NO